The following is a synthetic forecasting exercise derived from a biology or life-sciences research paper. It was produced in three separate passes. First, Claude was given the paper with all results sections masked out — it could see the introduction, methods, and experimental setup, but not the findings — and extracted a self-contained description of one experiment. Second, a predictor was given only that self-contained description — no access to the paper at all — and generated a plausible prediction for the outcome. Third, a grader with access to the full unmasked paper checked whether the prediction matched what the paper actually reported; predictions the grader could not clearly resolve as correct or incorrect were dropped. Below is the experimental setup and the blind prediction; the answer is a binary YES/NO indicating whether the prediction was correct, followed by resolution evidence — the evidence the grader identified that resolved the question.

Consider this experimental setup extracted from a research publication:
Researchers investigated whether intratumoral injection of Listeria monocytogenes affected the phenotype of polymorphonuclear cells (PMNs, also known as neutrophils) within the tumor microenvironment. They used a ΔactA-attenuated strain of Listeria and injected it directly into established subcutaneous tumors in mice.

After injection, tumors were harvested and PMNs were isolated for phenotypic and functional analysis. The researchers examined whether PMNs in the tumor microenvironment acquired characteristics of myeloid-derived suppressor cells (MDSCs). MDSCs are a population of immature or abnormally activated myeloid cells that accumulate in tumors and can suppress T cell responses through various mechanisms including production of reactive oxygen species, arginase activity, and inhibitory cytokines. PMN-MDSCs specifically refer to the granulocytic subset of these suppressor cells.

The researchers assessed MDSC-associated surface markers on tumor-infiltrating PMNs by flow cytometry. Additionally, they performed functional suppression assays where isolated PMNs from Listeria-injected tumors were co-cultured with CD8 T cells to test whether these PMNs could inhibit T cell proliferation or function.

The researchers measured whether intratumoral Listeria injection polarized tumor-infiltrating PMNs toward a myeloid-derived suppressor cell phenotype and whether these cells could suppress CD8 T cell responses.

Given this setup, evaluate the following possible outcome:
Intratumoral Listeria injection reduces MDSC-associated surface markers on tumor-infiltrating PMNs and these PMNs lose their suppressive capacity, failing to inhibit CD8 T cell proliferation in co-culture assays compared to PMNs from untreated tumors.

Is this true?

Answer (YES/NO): NO